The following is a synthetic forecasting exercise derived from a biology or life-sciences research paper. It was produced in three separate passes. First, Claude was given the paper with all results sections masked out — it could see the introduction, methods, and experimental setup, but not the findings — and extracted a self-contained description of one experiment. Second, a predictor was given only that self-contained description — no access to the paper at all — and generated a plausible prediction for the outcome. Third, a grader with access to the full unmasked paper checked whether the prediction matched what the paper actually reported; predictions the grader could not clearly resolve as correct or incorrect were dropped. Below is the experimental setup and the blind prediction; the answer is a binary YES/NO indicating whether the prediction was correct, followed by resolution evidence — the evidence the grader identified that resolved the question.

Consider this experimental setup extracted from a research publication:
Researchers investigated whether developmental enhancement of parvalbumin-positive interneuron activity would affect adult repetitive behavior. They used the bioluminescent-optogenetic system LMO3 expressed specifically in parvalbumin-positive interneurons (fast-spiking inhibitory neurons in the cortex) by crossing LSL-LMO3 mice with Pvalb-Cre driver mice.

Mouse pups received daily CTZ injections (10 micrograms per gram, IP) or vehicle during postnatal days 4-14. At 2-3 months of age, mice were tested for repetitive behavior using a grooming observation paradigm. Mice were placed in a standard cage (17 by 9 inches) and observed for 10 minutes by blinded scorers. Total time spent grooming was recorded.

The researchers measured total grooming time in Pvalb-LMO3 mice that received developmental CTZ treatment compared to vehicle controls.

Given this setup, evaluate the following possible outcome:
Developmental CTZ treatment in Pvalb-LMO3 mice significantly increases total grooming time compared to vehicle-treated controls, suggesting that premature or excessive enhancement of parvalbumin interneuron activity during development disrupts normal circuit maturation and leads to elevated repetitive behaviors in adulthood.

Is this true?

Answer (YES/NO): NO